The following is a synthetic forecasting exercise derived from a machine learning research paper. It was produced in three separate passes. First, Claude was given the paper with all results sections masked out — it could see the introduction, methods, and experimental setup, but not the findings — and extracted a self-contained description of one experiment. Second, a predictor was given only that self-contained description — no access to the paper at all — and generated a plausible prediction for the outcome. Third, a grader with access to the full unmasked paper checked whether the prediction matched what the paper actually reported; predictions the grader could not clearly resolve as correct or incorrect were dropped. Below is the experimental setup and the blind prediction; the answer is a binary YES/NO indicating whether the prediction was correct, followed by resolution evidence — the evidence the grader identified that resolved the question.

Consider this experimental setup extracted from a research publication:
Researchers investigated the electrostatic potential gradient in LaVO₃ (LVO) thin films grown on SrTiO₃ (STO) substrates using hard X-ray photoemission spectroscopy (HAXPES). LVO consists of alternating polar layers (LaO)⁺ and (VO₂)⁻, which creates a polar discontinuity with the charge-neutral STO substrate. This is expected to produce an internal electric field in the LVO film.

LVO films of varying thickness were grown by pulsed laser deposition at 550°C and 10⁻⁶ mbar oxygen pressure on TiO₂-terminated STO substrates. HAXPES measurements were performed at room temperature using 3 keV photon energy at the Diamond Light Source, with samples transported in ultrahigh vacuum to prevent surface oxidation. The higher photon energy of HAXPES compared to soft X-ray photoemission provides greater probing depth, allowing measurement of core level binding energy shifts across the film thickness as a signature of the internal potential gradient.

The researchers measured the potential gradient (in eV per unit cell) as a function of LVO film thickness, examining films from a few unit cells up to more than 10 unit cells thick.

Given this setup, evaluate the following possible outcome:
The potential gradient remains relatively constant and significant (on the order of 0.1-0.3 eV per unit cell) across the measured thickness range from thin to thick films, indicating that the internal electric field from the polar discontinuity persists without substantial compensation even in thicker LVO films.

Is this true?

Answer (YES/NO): NO